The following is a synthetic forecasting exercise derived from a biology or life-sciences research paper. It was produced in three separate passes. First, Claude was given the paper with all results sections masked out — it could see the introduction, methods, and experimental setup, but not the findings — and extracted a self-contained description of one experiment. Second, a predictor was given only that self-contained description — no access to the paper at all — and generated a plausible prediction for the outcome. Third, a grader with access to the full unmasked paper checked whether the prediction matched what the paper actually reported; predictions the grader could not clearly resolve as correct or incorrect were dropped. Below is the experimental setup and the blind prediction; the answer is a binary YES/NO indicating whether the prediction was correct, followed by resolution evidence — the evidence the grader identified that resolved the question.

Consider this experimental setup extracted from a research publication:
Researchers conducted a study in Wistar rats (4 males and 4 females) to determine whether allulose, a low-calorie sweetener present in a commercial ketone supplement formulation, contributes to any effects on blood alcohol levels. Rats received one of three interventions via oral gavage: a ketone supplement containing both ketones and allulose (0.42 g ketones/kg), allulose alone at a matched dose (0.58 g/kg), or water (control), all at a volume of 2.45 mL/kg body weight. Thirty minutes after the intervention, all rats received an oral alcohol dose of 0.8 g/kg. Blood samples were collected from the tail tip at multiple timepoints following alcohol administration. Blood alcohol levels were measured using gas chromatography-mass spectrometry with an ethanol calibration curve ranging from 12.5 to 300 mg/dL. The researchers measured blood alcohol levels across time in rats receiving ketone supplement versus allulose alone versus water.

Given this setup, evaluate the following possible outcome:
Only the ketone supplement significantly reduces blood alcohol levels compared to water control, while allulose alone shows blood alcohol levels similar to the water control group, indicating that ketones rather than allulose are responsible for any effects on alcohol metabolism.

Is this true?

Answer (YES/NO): YES